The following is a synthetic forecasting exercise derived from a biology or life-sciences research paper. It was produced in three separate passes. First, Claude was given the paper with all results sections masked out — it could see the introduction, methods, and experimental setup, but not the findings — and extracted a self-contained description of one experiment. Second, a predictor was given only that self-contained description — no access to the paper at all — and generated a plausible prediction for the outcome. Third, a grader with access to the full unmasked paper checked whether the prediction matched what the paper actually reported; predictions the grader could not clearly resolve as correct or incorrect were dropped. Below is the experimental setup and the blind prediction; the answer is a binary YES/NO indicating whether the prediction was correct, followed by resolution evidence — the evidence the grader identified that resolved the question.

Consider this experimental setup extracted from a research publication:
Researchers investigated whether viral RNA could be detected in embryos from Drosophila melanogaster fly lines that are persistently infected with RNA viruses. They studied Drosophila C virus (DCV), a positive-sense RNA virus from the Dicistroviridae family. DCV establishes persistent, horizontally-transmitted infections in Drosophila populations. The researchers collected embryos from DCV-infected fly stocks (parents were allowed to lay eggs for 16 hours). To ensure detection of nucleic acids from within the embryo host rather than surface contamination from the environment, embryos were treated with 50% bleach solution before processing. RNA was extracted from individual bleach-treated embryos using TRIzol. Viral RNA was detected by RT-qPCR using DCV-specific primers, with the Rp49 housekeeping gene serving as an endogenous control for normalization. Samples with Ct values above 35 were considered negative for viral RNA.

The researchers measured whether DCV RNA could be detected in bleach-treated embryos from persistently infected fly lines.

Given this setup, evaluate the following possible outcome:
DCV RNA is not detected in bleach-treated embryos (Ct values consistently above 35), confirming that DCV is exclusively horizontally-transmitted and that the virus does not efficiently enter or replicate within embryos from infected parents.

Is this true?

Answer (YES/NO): NO